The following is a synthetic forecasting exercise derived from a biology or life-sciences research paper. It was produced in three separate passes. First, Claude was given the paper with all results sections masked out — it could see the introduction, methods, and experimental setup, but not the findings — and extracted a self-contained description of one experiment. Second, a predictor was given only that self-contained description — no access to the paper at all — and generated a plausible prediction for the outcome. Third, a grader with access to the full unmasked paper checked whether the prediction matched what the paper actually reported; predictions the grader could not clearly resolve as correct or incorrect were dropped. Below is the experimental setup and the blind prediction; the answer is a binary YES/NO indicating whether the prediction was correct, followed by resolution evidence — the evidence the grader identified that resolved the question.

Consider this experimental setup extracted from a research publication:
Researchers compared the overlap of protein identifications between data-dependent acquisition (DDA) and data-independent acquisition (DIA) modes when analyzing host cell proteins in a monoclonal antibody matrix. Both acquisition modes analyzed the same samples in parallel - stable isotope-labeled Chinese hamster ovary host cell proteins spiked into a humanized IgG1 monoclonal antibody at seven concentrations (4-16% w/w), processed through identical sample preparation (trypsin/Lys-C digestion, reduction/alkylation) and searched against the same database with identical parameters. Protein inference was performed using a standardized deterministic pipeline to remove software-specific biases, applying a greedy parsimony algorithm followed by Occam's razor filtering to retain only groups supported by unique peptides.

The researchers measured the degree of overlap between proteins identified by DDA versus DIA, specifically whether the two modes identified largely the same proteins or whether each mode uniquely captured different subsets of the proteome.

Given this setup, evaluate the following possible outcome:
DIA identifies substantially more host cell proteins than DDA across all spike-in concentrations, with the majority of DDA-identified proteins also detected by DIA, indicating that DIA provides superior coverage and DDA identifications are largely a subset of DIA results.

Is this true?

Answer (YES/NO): YES